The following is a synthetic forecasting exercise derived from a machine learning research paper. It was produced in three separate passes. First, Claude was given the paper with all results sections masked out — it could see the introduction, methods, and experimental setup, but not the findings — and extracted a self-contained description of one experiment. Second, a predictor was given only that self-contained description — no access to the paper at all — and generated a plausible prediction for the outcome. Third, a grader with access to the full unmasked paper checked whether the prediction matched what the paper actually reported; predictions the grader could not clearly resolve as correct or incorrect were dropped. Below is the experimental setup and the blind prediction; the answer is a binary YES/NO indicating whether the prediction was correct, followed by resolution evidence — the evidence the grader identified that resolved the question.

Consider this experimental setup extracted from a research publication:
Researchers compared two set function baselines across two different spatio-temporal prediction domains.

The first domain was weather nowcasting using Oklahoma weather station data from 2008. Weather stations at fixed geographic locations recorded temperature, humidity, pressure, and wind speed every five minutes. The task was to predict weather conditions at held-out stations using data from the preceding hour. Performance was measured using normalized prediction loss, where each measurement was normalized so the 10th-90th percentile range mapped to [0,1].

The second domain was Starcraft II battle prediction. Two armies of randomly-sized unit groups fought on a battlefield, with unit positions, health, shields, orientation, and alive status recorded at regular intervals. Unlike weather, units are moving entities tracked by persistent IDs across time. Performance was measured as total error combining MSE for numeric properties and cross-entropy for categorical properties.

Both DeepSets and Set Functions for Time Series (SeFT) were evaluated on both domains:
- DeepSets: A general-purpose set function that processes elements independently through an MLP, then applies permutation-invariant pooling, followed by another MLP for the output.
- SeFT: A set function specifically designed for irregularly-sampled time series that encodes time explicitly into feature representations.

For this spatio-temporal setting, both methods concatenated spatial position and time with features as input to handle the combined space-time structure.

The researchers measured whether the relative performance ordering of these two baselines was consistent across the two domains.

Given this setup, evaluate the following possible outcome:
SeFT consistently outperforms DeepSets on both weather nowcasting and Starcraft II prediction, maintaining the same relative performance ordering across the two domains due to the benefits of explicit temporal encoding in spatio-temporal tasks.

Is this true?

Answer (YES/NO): NO